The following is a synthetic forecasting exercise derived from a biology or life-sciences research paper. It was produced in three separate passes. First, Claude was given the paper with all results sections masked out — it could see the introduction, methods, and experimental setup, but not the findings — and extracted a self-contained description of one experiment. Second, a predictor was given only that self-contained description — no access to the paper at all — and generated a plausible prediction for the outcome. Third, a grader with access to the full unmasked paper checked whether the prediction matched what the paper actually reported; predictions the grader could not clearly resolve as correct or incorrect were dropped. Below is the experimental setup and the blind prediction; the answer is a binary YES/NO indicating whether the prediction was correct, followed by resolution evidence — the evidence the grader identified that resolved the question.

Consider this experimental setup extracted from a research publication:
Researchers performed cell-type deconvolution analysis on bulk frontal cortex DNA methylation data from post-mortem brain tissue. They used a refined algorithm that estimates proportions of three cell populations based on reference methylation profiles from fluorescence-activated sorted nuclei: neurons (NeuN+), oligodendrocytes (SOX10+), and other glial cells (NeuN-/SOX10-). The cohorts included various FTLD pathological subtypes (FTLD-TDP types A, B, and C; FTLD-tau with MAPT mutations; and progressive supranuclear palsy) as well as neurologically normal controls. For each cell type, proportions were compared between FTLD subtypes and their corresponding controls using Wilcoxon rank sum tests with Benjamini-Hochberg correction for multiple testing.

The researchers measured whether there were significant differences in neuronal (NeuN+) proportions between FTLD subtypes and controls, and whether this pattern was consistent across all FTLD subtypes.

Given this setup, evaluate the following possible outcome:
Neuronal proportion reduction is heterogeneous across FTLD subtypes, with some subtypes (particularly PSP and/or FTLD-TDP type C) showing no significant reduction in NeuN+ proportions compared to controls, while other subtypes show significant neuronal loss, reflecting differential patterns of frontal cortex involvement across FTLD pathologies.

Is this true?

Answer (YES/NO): YES